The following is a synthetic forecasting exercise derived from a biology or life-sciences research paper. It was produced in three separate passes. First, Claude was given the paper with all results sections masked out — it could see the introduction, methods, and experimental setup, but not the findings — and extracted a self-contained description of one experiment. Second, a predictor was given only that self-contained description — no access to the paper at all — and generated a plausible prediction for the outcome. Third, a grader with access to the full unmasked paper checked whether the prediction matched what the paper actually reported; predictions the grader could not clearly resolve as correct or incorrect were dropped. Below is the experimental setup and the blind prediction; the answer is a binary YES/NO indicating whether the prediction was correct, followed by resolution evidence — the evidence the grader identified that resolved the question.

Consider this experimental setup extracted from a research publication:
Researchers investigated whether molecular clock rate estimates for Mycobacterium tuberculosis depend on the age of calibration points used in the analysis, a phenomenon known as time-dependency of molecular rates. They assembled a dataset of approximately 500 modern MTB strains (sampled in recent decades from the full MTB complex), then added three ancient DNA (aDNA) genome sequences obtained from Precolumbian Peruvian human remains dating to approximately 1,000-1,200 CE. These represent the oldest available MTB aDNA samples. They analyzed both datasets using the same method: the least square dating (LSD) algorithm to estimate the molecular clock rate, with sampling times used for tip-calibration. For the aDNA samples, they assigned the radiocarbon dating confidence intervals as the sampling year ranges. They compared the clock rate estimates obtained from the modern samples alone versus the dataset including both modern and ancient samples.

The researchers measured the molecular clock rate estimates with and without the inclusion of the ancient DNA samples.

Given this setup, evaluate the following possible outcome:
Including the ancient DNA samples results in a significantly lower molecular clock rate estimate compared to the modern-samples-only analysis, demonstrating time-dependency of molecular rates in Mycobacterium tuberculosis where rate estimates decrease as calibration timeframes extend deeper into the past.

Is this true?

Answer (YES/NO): NO